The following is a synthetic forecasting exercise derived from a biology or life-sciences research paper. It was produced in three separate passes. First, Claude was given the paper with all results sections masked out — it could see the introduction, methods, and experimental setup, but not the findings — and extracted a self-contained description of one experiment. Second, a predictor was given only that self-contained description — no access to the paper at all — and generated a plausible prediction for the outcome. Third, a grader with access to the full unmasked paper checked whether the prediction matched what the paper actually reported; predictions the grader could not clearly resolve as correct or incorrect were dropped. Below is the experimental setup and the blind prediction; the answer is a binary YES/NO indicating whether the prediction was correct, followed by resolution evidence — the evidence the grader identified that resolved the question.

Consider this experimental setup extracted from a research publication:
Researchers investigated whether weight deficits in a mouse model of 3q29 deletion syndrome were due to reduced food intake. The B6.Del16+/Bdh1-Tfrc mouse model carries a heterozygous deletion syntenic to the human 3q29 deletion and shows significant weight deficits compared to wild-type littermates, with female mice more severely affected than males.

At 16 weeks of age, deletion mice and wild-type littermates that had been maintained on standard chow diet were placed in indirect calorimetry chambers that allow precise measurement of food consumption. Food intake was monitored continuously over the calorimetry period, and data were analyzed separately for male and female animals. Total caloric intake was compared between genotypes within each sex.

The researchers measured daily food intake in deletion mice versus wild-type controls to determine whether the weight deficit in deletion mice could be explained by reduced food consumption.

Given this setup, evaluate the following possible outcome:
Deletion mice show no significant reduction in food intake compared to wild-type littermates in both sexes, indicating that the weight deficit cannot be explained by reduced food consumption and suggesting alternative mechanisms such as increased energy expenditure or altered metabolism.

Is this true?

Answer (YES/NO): YES